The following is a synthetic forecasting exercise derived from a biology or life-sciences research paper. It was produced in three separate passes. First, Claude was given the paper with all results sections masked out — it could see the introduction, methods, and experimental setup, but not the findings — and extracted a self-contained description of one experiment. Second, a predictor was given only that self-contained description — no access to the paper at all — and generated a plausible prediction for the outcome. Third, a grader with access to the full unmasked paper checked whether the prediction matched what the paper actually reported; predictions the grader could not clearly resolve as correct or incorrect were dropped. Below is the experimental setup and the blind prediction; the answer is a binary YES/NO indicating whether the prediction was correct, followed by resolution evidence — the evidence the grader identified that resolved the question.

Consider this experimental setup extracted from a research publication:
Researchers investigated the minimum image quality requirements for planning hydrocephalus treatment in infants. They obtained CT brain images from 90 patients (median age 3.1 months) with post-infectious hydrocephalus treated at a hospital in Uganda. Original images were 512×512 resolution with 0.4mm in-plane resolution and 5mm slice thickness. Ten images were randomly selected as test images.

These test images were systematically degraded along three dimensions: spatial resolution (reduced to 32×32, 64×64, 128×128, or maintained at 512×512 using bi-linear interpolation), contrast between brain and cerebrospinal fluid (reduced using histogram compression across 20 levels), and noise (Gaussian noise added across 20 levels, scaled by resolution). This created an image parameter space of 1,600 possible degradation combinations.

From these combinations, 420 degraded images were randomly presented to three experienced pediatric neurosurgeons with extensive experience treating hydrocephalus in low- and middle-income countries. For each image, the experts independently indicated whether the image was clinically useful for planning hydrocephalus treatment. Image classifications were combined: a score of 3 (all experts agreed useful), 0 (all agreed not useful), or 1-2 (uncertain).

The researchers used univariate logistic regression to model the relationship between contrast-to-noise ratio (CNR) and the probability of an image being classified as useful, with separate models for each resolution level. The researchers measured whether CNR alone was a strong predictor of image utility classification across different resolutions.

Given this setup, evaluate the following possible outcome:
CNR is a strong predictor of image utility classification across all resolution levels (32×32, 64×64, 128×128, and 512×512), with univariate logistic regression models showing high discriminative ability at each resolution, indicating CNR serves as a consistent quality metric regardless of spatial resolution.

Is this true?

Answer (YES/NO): YES